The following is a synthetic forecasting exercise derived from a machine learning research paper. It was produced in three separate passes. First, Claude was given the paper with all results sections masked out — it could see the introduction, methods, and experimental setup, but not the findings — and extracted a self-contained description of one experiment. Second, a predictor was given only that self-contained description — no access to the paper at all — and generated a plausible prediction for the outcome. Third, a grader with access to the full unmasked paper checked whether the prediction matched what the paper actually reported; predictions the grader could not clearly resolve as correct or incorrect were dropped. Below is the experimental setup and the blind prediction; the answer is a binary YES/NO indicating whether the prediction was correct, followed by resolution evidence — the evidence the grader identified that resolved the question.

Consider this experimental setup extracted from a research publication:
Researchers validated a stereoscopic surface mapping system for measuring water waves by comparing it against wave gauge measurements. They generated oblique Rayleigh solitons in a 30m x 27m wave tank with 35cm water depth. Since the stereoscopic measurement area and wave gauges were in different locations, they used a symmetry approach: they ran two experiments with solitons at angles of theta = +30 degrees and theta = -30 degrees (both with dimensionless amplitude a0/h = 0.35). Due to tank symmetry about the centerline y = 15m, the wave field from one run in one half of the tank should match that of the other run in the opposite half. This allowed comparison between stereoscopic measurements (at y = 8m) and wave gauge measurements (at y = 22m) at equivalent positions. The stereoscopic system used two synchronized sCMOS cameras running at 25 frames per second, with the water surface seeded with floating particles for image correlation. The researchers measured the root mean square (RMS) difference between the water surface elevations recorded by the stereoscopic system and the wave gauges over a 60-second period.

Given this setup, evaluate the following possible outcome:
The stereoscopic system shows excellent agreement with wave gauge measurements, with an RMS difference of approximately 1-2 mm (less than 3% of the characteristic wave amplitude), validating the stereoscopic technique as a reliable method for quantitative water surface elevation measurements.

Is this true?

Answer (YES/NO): NO